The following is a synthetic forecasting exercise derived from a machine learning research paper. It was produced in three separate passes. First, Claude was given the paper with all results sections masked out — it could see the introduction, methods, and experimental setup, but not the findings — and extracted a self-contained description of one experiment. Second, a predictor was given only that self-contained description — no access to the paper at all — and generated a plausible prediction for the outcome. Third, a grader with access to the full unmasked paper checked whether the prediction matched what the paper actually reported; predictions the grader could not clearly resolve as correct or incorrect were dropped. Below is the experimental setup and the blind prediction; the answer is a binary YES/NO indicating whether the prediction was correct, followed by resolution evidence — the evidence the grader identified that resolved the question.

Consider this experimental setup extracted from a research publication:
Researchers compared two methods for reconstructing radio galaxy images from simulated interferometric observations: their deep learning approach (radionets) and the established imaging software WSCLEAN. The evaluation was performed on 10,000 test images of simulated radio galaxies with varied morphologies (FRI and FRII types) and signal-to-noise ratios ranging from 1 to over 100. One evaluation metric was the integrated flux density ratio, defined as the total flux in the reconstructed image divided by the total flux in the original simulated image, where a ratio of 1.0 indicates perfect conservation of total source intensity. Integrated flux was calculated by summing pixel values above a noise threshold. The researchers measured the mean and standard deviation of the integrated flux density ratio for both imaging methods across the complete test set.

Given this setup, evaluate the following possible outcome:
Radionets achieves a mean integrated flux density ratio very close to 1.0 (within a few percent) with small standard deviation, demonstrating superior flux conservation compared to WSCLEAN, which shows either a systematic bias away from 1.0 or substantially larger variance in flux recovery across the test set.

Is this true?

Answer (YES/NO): NO